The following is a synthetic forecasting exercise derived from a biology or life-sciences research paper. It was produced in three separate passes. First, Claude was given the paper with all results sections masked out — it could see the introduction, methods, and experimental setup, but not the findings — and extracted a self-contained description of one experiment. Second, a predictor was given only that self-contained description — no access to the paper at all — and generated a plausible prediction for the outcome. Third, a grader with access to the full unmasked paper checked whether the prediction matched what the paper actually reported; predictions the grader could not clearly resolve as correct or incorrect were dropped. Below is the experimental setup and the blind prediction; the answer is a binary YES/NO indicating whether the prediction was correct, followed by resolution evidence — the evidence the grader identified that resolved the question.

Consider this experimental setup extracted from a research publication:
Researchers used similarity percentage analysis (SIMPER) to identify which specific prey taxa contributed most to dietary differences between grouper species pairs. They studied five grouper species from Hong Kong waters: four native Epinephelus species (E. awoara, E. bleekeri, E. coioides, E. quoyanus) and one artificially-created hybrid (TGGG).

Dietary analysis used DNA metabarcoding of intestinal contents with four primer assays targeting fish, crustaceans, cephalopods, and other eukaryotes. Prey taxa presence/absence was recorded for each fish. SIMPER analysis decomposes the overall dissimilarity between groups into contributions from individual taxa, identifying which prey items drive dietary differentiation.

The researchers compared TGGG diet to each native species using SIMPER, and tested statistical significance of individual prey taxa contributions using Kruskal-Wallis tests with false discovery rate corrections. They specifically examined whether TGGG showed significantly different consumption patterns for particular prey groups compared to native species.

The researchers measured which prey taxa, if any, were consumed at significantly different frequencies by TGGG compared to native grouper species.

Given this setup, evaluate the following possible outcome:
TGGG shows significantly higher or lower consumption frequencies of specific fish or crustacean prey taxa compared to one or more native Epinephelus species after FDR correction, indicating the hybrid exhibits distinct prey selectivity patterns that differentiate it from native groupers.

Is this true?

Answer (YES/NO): YES